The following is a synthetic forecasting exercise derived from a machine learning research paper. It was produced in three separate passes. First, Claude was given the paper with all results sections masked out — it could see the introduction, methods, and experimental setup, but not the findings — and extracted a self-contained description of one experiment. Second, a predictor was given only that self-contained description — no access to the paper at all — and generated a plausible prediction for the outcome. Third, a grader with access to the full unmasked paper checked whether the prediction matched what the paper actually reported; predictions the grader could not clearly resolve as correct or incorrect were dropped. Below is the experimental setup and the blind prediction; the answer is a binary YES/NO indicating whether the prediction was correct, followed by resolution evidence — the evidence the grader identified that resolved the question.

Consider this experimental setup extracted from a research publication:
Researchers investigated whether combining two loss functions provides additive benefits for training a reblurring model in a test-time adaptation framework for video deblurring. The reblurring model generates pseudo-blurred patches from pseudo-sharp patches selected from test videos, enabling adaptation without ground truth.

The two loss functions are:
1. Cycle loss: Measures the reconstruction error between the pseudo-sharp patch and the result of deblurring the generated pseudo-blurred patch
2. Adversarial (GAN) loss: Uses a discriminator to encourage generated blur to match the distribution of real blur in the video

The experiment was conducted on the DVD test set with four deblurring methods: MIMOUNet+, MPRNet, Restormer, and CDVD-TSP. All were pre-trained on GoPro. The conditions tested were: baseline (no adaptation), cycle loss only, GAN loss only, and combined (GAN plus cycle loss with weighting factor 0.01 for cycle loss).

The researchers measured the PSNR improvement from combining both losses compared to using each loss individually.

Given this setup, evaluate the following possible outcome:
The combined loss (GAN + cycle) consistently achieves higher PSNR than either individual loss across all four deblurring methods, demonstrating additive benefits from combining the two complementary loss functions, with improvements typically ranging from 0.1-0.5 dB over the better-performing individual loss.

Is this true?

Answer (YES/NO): NO